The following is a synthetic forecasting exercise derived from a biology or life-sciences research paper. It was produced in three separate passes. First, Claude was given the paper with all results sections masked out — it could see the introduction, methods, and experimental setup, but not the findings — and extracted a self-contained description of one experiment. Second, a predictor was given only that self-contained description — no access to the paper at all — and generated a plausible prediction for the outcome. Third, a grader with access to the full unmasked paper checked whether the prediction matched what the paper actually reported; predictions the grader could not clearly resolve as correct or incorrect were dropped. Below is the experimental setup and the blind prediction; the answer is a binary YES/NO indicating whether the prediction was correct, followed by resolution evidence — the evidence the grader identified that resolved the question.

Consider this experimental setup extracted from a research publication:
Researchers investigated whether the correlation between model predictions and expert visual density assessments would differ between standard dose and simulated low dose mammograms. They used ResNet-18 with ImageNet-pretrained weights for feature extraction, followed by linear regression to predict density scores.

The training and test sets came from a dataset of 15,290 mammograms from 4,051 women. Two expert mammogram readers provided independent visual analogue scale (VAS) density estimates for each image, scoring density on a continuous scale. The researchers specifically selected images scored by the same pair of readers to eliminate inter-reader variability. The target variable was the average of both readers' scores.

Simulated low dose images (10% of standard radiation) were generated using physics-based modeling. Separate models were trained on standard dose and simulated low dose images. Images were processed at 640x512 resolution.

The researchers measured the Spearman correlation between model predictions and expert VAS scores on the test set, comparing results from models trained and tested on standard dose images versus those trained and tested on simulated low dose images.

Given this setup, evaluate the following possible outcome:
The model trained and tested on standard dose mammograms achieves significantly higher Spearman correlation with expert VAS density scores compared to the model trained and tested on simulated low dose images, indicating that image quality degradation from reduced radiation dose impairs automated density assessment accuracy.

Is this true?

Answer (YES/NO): NO